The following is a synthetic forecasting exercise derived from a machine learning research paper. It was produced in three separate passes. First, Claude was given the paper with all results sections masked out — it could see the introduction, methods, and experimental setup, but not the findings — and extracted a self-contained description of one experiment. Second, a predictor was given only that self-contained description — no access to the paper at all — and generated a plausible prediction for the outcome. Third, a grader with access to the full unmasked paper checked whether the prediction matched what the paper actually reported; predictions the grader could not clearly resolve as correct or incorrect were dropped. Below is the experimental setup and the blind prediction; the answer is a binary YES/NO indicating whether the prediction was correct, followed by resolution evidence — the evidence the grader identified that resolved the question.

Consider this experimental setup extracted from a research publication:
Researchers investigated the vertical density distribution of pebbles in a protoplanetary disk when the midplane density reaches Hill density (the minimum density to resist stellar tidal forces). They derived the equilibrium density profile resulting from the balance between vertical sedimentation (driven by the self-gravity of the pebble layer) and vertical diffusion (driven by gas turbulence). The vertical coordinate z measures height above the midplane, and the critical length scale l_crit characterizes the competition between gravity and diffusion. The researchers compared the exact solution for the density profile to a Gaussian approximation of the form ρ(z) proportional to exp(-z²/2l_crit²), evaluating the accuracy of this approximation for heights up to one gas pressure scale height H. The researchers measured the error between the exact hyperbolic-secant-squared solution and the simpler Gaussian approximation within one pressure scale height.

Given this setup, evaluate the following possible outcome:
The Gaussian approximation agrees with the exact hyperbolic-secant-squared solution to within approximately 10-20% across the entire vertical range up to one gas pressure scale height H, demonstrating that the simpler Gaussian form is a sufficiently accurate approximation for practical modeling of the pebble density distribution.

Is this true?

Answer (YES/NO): NO